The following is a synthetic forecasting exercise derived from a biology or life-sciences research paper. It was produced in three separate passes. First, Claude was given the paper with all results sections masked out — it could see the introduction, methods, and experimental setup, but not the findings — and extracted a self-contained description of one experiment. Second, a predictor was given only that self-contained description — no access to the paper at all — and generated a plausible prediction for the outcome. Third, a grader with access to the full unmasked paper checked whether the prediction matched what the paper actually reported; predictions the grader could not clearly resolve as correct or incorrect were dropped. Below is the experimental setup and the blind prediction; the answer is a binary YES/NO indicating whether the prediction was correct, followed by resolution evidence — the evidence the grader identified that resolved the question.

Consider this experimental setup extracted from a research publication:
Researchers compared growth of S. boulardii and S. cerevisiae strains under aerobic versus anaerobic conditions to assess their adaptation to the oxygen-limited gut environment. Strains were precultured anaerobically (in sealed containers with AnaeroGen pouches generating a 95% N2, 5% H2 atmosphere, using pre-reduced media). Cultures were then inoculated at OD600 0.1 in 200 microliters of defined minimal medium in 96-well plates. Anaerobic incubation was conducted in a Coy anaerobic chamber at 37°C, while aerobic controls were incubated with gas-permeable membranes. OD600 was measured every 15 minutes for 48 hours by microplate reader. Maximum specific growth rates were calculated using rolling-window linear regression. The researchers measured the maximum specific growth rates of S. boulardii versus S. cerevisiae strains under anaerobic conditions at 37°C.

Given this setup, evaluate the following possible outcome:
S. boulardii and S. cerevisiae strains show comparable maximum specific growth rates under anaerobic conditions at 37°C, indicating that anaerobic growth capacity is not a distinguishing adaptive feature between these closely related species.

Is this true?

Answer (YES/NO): YES